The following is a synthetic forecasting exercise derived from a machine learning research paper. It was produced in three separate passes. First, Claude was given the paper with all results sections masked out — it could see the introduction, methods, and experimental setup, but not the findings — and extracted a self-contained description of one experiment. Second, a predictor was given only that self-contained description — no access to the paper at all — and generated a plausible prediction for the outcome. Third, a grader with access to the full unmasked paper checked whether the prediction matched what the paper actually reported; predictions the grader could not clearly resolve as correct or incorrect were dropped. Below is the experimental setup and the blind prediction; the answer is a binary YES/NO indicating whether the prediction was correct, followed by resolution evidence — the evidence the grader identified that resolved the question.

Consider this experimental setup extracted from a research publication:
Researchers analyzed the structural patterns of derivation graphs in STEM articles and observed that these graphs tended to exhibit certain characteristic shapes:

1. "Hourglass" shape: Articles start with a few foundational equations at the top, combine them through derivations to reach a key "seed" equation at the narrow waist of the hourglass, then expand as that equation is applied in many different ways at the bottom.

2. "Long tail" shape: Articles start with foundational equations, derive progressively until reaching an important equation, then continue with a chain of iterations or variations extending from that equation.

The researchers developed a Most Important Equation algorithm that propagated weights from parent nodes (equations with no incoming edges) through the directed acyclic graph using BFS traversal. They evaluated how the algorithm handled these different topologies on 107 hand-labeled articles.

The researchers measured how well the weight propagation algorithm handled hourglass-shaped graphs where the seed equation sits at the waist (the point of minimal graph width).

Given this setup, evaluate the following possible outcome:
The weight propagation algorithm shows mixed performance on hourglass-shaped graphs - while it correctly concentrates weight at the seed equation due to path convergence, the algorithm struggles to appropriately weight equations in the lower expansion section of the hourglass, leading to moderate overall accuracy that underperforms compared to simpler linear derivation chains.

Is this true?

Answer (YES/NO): NO